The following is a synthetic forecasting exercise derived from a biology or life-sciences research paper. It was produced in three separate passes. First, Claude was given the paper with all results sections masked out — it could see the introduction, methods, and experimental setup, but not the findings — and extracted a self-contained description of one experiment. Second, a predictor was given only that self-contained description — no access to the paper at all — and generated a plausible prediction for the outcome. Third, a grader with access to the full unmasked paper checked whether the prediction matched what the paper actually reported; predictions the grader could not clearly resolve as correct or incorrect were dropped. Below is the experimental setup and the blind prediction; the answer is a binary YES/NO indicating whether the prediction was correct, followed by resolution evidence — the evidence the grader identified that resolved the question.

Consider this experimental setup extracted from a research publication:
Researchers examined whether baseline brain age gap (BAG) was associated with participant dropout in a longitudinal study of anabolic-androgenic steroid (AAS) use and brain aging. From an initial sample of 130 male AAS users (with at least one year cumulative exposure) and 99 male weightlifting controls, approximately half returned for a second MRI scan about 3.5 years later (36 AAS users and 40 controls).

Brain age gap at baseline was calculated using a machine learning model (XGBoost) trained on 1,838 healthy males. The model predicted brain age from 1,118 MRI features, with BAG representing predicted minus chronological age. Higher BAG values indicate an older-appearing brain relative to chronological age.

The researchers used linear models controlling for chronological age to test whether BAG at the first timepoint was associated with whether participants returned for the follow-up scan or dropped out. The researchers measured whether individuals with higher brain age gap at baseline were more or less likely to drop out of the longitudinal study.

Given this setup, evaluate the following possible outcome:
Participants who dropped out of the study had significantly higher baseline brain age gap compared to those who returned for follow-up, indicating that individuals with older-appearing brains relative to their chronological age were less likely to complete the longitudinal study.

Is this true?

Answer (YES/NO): NO